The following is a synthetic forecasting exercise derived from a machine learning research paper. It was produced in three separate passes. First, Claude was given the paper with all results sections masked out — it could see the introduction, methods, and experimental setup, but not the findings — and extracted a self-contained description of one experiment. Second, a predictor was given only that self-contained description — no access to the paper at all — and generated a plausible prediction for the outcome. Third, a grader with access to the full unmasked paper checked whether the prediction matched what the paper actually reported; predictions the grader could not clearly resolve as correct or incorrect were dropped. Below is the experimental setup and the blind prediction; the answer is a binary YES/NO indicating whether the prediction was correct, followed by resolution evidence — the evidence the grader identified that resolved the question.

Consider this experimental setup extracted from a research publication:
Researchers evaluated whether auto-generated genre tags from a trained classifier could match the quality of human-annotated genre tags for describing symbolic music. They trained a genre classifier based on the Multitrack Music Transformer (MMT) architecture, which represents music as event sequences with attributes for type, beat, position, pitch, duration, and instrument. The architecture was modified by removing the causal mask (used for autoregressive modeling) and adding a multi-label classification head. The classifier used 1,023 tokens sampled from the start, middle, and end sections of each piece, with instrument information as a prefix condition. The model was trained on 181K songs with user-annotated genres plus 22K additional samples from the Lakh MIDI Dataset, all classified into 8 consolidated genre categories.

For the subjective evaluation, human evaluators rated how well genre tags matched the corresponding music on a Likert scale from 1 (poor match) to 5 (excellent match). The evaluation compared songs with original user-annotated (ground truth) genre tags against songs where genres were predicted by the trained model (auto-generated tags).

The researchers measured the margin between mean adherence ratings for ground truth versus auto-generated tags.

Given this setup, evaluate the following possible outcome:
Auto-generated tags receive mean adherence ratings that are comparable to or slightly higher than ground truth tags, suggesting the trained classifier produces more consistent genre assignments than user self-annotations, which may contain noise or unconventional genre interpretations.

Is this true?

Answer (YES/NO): NO